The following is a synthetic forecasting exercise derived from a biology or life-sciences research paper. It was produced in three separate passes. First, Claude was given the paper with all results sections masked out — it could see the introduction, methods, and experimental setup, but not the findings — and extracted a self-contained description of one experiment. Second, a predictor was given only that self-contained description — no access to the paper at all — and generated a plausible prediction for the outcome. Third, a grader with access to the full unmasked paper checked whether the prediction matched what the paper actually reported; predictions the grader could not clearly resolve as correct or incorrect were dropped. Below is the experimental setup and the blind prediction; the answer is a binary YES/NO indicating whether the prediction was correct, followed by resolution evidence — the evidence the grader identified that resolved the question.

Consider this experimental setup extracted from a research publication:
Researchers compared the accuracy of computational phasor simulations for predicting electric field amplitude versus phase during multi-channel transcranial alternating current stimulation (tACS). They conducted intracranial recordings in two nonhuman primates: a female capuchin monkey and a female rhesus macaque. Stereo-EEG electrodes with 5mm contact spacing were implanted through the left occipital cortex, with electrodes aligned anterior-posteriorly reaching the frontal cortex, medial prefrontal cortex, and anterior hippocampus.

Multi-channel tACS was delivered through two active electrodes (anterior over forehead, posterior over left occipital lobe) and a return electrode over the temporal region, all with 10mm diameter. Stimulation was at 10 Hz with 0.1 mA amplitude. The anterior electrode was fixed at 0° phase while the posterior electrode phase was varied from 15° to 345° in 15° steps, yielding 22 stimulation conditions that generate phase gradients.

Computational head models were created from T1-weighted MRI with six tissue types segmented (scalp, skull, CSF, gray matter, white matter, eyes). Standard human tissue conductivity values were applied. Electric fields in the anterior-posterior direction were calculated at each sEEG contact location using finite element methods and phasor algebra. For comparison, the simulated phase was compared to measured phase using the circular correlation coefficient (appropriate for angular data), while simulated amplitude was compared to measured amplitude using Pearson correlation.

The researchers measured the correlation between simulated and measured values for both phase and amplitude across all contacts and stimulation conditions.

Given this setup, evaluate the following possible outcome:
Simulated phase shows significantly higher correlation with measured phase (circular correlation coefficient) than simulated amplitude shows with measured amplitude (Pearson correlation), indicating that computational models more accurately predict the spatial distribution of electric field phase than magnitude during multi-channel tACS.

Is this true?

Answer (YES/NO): YES